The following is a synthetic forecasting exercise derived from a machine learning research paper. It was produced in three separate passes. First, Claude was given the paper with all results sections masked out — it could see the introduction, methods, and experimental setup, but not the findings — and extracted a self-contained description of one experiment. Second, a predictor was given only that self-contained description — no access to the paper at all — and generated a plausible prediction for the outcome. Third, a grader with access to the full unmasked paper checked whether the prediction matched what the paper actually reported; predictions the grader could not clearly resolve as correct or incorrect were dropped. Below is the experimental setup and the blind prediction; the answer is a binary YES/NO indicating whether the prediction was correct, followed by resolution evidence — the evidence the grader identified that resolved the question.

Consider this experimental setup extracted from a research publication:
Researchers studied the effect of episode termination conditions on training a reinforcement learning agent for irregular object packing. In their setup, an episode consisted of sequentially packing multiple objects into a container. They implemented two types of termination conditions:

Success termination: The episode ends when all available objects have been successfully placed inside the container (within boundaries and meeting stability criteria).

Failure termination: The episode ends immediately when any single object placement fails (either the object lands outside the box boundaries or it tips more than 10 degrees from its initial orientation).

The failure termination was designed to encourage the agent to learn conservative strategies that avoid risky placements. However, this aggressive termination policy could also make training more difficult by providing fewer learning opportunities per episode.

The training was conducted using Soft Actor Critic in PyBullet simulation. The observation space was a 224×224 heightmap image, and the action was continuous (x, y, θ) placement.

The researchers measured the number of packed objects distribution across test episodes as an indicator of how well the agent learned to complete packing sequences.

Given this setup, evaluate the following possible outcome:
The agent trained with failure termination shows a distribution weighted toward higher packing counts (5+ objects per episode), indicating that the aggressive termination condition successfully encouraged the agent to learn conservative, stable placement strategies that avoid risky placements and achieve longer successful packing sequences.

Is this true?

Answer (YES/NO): YES